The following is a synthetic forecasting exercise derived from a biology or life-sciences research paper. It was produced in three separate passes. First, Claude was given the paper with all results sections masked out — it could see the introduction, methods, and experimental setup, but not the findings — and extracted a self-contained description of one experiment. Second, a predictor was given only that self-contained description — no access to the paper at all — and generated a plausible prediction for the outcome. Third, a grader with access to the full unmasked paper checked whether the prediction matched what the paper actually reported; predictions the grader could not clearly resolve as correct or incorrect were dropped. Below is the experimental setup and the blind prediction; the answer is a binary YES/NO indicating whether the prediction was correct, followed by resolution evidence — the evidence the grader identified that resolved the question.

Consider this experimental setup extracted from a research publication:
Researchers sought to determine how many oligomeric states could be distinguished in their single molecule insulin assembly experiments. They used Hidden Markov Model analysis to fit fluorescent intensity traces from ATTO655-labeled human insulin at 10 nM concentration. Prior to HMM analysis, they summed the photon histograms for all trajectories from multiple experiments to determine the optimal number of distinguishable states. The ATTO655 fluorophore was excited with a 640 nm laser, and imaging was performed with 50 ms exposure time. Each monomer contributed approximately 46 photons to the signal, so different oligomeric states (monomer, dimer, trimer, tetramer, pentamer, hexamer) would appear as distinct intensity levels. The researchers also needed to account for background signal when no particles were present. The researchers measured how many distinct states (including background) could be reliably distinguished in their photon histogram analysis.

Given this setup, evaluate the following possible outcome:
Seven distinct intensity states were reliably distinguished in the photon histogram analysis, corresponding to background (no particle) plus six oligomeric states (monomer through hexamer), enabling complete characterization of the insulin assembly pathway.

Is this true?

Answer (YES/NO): YES